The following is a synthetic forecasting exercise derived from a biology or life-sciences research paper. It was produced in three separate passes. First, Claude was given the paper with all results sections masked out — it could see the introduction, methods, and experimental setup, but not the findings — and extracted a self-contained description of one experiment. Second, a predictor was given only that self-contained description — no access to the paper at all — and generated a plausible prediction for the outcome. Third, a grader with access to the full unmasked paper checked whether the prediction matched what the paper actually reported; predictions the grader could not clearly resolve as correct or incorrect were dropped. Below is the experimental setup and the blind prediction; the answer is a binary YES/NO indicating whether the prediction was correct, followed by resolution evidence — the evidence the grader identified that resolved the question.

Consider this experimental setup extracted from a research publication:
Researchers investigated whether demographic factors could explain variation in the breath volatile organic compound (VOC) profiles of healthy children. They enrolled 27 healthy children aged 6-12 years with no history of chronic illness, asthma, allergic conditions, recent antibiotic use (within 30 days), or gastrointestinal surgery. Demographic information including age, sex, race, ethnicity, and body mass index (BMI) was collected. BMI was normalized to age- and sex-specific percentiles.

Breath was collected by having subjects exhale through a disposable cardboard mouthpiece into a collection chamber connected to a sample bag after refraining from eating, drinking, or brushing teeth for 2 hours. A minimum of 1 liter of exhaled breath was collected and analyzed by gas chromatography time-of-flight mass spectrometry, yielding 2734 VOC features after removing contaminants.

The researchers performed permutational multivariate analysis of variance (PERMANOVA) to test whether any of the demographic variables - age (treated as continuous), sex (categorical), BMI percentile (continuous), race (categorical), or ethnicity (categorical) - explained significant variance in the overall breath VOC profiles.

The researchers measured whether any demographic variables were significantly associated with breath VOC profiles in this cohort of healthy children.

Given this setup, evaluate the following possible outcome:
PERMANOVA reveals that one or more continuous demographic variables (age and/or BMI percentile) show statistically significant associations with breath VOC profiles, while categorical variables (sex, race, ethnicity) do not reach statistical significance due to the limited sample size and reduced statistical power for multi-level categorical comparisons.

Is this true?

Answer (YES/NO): NO